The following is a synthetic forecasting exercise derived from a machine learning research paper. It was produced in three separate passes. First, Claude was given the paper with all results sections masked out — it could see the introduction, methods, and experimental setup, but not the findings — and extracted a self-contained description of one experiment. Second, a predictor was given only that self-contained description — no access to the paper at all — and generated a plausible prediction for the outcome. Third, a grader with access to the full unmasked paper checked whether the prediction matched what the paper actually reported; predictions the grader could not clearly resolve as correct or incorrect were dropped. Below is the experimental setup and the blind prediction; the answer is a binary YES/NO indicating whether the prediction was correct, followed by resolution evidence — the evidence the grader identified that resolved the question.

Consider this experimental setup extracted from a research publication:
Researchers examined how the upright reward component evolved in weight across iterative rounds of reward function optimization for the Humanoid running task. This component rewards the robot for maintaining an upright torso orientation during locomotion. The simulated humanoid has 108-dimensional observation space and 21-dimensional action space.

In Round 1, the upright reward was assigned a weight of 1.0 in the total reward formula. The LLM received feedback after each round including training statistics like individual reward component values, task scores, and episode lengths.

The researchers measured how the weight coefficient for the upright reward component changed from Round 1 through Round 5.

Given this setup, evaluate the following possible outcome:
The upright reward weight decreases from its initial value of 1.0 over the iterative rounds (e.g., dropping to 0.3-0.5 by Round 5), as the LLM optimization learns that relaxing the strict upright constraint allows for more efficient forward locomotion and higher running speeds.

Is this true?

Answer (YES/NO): NO